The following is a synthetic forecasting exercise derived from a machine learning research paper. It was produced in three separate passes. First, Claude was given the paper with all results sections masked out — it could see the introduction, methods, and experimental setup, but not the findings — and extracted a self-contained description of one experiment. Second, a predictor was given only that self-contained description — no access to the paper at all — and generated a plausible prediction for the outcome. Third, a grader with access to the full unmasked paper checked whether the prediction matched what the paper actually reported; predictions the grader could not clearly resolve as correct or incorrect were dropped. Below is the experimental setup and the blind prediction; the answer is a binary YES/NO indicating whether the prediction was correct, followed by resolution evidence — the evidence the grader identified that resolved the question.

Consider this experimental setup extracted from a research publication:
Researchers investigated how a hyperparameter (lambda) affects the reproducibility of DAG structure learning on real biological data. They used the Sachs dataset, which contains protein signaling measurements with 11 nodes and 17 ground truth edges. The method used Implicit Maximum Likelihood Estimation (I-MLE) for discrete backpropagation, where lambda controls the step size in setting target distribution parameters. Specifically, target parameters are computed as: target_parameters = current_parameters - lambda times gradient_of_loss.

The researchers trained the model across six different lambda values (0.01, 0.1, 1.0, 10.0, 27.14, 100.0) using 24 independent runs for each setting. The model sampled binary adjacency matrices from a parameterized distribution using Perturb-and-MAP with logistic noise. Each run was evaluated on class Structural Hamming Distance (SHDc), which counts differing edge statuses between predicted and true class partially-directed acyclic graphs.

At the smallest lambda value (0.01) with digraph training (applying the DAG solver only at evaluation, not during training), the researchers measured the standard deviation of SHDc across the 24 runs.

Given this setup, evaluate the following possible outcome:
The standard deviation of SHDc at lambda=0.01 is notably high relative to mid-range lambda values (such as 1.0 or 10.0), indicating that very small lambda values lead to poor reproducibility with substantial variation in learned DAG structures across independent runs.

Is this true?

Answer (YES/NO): NO